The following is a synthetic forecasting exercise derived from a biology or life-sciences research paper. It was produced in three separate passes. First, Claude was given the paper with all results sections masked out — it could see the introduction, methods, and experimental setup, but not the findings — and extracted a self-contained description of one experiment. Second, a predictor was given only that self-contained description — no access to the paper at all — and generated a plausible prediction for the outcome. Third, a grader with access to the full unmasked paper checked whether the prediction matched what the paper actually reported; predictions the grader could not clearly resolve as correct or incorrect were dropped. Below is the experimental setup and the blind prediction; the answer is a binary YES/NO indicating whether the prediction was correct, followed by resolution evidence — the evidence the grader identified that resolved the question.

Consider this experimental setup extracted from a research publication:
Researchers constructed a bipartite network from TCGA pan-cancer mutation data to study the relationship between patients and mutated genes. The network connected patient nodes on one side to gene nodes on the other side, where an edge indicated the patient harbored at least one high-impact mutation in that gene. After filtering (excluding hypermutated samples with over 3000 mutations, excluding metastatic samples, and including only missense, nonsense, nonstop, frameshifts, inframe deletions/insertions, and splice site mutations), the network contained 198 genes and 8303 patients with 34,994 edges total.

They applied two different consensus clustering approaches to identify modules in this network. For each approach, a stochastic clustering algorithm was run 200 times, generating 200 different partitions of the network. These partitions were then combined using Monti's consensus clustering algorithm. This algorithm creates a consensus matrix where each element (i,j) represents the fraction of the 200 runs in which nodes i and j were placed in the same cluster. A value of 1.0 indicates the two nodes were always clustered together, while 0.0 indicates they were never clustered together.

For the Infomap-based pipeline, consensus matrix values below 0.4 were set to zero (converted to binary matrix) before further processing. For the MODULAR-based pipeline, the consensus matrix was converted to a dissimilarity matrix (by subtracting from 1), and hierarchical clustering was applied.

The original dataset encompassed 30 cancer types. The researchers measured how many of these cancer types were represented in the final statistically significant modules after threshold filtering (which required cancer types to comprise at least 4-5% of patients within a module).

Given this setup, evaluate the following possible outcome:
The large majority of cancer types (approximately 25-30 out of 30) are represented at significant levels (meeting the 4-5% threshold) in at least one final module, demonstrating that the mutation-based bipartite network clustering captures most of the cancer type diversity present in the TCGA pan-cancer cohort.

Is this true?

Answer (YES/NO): NO